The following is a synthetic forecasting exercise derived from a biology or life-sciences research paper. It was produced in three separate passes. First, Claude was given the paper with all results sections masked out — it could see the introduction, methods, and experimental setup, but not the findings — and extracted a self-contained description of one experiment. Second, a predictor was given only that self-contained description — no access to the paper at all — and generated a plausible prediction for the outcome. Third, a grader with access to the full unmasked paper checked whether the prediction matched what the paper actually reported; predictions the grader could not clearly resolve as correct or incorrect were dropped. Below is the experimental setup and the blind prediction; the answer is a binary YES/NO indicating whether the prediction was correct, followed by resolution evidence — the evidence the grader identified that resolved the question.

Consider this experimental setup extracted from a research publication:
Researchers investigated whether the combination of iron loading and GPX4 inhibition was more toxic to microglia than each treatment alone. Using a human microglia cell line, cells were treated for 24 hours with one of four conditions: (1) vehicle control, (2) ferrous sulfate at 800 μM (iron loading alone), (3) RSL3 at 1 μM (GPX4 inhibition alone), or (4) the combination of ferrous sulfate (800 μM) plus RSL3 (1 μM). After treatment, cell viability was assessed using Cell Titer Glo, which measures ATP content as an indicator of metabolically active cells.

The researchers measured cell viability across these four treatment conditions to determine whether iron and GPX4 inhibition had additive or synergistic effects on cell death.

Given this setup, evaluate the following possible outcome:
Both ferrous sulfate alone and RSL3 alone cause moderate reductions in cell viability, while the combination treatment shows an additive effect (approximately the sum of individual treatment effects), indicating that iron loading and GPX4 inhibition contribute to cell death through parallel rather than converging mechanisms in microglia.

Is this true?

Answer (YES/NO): NO